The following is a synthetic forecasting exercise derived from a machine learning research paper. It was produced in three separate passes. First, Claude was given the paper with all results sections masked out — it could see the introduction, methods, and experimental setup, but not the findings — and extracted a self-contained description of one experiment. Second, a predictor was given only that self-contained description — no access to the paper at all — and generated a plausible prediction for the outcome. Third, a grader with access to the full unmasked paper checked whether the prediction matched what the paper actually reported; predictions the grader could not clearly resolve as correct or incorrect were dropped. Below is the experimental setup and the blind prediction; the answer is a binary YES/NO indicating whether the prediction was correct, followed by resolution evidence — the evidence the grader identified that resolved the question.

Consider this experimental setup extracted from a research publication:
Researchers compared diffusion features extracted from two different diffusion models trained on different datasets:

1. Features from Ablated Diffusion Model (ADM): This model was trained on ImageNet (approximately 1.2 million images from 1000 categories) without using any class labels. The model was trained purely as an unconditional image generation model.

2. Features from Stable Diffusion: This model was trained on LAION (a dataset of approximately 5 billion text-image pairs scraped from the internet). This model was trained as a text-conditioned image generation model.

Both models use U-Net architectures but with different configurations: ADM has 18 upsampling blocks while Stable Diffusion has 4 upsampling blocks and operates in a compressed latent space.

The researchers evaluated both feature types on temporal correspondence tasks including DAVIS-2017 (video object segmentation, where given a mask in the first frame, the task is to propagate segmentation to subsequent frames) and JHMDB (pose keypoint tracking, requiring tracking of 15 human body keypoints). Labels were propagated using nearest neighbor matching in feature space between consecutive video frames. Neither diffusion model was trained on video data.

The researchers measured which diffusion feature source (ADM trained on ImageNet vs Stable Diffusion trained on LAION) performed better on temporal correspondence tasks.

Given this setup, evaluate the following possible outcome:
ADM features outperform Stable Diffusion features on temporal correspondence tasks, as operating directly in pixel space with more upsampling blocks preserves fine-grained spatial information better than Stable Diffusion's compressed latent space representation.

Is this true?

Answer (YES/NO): YES